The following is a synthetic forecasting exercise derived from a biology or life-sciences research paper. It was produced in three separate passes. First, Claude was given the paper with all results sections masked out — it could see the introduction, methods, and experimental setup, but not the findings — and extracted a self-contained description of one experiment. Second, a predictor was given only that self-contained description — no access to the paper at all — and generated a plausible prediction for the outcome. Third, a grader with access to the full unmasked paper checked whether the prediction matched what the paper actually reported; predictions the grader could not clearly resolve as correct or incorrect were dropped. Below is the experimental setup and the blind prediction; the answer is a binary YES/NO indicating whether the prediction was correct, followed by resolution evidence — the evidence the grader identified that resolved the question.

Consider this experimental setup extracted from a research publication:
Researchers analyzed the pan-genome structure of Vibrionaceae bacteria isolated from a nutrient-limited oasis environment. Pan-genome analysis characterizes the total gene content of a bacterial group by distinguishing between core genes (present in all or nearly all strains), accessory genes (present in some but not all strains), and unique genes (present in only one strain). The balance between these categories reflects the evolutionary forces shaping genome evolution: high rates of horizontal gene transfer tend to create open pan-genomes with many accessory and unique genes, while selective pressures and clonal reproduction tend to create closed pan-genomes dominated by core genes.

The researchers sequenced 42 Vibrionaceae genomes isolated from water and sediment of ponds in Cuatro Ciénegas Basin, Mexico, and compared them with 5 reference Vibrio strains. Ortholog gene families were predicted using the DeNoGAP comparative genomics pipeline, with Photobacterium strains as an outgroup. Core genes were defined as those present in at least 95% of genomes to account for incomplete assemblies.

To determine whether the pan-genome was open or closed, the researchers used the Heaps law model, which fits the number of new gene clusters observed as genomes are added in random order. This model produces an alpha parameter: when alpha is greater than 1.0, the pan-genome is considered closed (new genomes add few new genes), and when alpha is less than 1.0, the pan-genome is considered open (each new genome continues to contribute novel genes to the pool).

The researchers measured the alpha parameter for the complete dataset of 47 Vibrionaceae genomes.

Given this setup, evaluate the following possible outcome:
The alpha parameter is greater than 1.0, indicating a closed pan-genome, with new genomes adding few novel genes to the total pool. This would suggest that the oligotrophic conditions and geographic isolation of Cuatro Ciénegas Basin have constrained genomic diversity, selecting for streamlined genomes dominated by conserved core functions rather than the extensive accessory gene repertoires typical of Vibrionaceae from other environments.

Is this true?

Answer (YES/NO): NO